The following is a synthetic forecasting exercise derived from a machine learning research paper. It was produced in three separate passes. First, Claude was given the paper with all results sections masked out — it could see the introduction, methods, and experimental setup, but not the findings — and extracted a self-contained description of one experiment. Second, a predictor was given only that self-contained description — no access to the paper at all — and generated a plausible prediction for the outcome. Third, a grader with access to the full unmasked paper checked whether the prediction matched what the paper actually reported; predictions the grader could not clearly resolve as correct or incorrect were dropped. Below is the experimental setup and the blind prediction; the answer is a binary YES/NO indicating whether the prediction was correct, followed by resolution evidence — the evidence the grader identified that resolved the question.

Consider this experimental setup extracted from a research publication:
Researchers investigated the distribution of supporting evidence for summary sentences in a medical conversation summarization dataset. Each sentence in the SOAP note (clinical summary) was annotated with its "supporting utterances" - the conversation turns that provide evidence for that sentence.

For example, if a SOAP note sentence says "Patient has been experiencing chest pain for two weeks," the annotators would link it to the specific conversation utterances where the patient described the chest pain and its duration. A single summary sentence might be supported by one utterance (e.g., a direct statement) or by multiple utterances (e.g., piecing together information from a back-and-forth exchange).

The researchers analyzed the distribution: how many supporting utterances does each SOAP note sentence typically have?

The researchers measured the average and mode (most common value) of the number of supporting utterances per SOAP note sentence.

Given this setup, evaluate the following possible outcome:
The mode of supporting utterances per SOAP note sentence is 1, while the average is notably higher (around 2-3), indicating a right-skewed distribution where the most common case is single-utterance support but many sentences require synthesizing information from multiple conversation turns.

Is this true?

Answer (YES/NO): NO